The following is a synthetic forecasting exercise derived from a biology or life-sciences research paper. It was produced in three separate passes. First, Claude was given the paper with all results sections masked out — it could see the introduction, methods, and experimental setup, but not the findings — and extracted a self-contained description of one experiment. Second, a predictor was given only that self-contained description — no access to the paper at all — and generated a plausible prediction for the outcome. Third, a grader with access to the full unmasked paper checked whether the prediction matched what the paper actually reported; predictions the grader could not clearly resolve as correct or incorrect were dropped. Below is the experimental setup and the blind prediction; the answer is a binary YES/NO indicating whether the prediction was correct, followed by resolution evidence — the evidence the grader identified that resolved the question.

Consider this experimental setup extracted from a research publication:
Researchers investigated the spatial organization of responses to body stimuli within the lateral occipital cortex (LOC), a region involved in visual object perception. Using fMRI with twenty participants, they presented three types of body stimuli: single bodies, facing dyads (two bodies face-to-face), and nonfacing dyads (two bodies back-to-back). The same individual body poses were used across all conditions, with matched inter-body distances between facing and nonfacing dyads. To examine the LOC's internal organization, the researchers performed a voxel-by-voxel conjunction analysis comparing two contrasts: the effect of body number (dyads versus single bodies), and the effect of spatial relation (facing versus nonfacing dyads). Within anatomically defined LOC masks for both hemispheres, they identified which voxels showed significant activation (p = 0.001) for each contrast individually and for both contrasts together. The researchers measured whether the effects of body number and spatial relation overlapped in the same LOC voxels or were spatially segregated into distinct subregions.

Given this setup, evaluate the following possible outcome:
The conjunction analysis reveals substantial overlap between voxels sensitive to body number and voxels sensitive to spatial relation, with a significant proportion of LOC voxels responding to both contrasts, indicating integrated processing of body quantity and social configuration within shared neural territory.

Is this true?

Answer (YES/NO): NO